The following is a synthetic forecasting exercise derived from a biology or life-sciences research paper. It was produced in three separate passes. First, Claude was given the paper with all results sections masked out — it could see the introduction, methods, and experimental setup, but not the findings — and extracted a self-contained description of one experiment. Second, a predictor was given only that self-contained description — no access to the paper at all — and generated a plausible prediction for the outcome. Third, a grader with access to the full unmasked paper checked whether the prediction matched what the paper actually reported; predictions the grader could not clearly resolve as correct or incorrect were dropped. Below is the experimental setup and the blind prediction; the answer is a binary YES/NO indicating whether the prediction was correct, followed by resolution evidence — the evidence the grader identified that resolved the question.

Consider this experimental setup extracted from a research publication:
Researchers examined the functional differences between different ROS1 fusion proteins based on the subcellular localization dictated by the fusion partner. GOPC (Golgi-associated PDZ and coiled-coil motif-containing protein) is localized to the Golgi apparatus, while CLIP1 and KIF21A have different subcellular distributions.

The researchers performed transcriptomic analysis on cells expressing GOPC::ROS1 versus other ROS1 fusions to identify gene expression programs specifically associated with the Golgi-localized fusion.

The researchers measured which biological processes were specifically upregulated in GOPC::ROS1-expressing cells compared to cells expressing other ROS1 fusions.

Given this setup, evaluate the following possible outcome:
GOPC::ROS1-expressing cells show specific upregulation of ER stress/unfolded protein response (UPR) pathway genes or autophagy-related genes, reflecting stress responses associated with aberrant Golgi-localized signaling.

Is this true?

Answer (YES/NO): NO